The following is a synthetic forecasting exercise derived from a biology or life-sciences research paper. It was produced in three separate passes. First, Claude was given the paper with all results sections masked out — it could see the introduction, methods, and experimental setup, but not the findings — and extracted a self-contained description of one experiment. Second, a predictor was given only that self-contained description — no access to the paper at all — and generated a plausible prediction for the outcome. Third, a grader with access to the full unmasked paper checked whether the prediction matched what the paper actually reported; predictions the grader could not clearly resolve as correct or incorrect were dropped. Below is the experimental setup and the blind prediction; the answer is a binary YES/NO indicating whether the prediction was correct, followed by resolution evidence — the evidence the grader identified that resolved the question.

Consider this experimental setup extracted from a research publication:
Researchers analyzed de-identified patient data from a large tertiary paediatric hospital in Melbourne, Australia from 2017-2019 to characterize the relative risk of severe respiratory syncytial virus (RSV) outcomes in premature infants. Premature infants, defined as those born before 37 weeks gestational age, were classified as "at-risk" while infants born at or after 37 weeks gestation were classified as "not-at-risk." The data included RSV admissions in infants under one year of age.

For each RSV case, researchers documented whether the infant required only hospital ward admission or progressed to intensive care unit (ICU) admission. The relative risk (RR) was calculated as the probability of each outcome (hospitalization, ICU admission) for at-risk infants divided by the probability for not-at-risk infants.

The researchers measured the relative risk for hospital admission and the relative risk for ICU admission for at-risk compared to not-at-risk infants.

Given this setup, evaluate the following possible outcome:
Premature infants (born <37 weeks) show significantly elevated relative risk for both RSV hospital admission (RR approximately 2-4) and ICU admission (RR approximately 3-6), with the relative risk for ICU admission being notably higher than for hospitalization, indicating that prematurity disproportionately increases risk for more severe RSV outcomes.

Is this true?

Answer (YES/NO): YES